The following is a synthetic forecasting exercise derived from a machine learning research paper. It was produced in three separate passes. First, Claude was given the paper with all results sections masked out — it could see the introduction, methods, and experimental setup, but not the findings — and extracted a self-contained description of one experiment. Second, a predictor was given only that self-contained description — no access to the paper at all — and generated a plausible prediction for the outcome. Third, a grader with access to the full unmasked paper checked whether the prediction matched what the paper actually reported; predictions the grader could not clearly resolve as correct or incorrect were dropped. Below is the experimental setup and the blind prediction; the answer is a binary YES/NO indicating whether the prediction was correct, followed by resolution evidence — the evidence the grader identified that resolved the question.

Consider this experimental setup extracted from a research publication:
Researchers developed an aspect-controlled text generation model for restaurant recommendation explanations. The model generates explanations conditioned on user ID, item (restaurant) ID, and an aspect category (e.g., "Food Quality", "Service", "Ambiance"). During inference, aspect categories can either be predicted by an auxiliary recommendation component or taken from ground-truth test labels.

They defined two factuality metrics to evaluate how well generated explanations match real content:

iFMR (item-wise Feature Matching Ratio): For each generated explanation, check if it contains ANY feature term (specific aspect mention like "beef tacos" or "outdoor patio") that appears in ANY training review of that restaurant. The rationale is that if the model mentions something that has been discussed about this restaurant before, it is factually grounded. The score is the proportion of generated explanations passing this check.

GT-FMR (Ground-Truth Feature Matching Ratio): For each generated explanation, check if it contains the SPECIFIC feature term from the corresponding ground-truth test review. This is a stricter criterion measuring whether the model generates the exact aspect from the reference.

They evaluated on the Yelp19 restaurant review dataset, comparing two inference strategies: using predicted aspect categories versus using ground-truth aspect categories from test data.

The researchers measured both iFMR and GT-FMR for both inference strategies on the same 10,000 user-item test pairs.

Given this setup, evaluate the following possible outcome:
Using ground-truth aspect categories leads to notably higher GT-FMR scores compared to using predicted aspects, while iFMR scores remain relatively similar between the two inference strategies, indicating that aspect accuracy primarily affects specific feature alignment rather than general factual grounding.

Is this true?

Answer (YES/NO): NO